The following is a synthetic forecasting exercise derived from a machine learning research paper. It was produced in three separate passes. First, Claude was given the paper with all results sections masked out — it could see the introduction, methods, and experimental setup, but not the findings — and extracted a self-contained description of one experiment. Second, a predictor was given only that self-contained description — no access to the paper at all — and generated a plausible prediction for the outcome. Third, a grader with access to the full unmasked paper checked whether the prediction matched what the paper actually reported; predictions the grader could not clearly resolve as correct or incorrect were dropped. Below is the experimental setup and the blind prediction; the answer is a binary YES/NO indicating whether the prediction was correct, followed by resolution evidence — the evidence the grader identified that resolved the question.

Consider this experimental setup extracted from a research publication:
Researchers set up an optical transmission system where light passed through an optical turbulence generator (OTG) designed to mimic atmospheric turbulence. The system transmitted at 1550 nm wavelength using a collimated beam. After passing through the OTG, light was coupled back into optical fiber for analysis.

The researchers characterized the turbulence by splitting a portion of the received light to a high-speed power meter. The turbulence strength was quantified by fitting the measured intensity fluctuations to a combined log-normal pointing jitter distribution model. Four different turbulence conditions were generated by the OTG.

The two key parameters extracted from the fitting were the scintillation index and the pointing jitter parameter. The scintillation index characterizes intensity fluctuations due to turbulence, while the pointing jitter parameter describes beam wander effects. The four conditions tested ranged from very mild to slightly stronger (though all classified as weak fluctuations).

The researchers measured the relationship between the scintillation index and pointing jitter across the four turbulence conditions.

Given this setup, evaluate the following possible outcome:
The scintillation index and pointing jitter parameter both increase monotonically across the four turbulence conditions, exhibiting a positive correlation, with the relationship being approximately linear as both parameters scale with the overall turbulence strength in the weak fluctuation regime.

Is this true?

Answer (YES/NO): NO